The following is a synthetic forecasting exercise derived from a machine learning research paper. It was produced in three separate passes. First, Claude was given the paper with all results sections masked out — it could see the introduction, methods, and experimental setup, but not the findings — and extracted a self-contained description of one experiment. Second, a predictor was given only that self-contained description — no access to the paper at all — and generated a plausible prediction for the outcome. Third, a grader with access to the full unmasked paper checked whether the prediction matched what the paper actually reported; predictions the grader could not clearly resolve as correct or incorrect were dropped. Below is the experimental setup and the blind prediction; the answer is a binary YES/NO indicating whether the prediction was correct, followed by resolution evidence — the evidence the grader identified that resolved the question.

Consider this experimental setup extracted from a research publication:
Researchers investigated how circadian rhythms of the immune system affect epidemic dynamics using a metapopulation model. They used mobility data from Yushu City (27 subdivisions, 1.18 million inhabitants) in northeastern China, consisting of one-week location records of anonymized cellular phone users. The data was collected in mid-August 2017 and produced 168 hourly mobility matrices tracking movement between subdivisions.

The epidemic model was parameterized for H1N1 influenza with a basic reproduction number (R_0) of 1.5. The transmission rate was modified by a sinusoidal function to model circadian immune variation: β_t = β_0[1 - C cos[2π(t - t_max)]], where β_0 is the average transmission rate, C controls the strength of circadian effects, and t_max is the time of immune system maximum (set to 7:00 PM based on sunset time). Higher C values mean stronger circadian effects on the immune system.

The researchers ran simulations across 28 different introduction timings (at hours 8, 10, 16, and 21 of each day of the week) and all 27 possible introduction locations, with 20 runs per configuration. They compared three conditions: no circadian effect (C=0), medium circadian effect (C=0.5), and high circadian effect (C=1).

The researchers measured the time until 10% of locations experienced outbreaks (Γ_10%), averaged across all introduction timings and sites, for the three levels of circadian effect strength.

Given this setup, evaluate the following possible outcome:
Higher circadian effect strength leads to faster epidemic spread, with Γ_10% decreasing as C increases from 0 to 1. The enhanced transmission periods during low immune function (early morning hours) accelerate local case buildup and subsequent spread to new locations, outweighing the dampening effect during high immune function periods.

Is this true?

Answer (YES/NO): YES